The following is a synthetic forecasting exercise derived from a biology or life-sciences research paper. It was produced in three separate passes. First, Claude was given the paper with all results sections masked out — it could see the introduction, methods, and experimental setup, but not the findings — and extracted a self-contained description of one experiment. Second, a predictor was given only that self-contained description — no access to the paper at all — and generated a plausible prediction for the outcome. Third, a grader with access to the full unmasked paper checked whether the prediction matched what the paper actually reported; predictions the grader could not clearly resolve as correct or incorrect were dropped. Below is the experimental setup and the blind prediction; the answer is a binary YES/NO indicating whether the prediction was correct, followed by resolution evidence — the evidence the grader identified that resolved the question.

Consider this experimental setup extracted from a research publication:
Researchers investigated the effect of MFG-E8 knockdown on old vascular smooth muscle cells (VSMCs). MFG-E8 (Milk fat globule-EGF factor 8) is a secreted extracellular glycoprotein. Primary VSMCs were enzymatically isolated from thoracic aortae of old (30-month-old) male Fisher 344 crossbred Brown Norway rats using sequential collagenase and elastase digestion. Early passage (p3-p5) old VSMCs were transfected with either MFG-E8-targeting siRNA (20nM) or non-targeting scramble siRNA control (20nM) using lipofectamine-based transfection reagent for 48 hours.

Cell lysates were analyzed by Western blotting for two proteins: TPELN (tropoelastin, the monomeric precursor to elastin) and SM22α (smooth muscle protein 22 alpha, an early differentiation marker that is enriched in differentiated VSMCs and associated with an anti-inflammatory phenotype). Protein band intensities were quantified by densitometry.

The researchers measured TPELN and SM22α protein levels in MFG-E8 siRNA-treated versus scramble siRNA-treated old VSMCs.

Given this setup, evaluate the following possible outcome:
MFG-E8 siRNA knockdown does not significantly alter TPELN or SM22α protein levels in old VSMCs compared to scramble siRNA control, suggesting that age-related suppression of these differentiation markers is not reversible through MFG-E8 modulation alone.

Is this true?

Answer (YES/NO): NO